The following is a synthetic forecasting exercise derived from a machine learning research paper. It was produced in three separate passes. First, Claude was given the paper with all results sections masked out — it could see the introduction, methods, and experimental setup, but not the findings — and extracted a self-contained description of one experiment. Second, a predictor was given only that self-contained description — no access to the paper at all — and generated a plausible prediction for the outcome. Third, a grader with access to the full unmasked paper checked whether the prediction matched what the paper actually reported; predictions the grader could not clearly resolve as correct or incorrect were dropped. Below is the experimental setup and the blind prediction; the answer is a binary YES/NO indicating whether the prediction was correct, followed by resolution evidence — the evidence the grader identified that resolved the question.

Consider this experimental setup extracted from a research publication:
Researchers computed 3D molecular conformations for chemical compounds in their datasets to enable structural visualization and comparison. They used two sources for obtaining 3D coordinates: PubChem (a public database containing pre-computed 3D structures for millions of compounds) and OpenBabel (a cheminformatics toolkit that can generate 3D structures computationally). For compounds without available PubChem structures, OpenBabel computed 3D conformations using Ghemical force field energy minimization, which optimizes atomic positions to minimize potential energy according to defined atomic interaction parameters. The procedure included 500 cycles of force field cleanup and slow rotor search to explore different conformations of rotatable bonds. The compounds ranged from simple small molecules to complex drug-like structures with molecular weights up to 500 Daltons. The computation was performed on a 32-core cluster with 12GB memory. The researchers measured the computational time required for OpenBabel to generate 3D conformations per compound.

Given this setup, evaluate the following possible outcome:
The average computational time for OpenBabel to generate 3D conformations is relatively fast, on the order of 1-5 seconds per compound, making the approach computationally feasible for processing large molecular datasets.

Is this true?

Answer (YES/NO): NO